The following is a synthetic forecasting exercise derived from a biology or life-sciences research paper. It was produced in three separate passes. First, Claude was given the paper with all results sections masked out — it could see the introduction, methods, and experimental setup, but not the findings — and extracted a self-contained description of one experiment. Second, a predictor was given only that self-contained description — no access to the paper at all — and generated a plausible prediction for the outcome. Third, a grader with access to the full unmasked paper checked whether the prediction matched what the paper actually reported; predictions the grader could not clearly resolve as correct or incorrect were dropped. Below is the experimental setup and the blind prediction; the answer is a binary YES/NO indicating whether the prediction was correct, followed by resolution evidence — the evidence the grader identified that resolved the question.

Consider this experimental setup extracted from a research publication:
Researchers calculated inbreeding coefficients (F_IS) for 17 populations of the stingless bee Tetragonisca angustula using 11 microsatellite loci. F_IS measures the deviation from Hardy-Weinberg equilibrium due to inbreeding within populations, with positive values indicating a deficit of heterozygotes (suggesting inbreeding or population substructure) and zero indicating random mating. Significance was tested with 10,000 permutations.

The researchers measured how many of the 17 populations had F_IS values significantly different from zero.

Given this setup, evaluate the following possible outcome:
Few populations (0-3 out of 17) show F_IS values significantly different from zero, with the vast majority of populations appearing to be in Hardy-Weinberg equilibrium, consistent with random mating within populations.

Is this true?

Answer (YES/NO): NO